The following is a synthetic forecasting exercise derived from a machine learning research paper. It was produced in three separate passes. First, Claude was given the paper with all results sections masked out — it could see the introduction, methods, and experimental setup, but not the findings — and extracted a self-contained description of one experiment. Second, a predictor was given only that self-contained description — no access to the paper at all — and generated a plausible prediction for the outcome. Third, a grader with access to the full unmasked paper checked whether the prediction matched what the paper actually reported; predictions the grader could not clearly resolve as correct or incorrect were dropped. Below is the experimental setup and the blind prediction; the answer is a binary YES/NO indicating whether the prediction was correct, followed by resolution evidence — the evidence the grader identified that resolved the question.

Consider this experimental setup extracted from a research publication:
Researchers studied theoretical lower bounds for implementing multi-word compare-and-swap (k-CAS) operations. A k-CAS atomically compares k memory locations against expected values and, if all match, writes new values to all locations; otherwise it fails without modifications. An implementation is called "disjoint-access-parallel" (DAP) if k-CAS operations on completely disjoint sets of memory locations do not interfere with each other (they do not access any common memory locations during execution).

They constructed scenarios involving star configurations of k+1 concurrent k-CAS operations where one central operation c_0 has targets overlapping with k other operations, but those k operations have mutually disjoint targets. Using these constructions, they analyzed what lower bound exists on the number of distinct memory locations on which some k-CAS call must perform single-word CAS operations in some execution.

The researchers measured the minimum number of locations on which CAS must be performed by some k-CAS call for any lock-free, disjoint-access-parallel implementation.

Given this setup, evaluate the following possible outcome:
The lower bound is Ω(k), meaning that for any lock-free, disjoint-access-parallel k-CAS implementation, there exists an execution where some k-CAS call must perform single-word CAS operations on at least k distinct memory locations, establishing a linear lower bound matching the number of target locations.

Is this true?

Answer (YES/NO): YES